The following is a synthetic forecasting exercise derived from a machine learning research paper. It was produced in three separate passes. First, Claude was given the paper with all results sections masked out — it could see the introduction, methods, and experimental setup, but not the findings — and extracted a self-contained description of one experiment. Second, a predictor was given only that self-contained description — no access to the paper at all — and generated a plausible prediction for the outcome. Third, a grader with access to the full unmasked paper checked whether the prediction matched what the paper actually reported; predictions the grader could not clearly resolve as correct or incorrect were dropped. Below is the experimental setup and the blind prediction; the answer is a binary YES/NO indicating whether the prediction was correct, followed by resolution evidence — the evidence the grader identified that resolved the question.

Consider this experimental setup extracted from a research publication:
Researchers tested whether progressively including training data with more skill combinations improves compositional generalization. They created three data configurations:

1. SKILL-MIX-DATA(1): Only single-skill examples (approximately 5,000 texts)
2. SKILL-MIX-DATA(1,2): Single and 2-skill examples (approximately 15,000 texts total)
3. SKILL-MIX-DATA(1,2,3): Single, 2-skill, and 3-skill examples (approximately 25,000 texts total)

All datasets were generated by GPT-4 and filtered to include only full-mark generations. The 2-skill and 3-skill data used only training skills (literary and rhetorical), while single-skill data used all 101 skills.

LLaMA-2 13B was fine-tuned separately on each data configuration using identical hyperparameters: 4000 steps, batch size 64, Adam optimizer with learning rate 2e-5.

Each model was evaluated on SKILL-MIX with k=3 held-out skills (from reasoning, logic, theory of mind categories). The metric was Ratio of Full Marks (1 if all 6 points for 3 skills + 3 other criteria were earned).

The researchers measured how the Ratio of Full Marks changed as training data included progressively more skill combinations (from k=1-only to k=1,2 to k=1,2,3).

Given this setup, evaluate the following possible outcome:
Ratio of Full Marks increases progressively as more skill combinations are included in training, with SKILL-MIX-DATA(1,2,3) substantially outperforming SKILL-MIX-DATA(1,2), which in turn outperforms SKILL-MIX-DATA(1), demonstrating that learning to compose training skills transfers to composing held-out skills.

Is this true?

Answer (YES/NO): NO